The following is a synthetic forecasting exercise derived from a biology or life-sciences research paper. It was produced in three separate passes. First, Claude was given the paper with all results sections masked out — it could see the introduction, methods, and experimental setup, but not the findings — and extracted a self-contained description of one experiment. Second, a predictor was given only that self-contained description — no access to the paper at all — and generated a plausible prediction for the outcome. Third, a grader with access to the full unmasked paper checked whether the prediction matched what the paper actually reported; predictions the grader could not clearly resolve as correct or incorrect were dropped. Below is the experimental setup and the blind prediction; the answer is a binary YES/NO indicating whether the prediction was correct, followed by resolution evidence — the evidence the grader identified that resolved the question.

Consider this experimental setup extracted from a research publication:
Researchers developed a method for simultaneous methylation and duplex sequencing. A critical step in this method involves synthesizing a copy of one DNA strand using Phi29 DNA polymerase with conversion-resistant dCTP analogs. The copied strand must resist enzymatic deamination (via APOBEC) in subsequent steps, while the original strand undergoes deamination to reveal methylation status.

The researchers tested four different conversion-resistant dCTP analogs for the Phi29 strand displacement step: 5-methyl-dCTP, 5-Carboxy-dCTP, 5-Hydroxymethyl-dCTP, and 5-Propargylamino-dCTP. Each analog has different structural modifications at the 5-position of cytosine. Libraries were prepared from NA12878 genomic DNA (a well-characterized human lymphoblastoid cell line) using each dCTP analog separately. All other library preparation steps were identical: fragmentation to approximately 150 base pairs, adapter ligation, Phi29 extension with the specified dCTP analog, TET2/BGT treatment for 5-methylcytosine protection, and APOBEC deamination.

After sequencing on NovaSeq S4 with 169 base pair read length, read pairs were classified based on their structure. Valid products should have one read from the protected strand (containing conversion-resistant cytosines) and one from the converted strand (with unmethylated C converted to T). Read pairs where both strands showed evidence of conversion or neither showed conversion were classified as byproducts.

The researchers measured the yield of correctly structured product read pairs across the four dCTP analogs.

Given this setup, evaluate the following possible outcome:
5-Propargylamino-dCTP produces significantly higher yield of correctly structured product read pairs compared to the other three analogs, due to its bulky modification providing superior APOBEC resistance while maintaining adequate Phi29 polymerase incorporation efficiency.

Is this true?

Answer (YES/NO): NO